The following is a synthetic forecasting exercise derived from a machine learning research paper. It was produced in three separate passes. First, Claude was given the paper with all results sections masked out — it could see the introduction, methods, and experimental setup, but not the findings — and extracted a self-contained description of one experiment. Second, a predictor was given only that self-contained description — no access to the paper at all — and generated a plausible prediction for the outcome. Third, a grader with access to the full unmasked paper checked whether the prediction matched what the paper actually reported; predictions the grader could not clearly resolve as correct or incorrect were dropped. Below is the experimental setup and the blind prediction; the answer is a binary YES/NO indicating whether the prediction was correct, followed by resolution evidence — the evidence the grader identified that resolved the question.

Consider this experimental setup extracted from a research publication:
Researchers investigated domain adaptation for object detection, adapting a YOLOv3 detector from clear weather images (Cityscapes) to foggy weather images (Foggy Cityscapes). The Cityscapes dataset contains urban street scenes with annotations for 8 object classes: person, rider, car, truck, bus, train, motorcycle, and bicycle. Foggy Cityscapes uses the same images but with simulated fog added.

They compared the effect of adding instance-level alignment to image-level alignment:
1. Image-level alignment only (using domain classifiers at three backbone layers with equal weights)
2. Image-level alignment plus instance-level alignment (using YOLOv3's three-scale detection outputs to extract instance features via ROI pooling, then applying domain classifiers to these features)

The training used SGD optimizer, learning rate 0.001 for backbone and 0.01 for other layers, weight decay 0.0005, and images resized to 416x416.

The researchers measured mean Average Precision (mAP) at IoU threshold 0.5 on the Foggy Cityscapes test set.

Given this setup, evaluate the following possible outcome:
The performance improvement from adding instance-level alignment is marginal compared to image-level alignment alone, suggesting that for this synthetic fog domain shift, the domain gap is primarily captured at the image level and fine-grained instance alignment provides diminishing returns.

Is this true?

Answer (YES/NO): NO